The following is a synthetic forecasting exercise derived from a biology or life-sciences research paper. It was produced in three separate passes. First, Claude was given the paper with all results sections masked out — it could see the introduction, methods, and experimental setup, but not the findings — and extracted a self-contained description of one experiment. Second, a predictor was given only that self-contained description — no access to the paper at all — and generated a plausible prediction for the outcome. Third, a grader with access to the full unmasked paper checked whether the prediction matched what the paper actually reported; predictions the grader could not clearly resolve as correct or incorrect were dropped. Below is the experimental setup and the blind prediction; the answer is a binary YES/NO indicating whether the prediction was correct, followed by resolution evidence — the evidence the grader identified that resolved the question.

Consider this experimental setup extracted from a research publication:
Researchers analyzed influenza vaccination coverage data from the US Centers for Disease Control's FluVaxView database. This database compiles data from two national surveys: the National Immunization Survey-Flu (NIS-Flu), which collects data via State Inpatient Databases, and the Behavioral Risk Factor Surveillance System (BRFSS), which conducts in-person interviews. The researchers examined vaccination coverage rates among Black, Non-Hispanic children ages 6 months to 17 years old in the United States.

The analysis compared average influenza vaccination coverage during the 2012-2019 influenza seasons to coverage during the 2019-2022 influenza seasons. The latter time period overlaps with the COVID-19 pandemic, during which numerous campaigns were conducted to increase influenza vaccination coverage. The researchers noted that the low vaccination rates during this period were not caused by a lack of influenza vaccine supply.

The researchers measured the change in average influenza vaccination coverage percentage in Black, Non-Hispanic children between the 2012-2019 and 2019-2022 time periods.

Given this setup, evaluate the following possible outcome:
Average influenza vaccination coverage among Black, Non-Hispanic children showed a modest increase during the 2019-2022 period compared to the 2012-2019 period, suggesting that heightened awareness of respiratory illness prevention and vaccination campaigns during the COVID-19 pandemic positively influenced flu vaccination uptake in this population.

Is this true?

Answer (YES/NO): NO